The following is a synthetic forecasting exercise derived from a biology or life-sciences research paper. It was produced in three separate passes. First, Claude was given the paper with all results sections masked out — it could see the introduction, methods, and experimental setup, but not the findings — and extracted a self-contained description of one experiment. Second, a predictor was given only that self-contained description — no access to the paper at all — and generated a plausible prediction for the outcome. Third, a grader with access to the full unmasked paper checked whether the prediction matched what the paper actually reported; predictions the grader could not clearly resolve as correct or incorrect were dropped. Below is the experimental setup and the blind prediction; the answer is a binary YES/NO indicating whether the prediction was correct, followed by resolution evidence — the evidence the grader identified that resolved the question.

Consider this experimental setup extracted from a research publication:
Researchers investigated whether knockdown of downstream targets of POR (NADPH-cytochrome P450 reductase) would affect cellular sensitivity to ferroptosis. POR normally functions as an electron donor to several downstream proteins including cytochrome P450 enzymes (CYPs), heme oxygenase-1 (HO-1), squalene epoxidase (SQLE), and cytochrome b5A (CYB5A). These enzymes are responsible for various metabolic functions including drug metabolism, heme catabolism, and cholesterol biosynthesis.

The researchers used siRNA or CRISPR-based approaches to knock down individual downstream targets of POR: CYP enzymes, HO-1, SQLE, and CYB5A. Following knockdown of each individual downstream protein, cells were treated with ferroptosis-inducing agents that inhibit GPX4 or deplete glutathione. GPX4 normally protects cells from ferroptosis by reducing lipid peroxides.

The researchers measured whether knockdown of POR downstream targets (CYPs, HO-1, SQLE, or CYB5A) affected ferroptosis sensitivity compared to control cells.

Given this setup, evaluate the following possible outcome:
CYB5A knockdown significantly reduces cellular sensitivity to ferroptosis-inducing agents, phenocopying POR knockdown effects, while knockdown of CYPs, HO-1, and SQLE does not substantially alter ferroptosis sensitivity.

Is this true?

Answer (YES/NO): NO